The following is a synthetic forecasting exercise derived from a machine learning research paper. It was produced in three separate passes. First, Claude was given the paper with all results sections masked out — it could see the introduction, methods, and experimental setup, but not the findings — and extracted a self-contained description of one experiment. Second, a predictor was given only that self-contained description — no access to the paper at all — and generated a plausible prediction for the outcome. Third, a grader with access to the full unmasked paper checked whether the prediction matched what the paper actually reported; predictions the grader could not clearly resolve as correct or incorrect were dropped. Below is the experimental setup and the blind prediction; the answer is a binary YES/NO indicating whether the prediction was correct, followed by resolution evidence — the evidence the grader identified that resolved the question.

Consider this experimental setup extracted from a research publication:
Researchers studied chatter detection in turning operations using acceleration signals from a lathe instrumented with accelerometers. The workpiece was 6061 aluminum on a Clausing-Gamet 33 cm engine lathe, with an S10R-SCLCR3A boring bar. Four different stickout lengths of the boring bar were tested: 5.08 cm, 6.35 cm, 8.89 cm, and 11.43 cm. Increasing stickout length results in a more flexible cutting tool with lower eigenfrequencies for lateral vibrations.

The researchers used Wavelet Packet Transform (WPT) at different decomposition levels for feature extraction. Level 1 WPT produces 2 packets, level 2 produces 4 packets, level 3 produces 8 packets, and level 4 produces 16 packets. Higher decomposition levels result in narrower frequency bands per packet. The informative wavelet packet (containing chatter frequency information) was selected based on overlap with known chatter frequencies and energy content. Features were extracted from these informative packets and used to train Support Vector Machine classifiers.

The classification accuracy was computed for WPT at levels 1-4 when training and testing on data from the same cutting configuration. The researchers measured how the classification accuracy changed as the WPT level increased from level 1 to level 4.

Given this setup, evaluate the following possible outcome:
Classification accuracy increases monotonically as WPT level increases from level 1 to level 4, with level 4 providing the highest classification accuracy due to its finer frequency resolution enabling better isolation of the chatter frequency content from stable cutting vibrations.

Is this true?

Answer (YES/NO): NO